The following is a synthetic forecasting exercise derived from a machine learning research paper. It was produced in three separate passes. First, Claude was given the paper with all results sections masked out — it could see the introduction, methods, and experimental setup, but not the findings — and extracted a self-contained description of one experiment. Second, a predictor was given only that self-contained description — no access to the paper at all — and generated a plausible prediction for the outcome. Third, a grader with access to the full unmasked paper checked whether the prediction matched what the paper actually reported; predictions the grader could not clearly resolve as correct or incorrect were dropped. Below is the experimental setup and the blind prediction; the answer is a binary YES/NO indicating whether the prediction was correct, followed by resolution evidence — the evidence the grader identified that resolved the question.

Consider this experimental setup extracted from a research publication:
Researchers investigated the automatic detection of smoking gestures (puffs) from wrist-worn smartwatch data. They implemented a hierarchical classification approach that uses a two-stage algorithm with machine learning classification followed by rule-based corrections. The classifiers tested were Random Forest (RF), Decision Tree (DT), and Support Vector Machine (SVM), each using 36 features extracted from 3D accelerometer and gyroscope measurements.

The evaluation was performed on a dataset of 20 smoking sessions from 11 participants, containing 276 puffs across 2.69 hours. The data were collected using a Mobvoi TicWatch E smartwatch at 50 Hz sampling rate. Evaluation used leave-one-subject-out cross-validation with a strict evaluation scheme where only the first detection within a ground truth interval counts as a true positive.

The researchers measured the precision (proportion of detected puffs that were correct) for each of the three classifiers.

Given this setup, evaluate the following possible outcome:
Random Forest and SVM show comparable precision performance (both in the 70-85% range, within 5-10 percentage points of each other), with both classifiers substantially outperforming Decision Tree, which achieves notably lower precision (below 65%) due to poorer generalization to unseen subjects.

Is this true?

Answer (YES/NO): YES